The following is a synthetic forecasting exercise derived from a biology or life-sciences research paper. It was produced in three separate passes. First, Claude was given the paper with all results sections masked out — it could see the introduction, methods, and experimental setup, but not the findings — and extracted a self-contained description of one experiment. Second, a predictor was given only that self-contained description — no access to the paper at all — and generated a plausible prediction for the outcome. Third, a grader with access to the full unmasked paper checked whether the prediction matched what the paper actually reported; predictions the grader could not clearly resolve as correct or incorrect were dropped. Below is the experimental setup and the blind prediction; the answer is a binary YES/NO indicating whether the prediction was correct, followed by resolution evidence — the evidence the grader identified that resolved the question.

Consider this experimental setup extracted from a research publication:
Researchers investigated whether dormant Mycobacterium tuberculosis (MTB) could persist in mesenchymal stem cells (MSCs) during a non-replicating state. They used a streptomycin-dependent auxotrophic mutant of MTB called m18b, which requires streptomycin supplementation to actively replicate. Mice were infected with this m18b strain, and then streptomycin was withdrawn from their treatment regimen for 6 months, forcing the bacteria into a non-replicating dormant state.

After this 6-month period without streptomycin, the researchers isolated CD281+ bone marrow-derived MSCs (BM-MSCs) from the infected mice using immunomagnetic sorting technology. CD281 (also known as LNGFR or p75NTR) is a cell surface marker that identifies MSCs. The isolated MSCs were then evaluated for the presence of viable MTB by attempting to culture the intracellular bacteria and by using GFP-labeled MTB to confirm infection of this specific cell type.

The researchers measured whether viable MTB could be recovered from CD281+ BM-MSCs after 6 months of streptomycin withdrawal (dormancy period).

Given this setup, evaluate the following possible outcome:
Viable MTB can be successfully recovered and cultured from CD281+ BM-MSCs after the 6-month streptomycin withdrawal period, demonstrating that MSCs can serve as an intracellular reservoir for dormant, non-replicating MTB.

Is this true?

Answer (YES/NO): YES